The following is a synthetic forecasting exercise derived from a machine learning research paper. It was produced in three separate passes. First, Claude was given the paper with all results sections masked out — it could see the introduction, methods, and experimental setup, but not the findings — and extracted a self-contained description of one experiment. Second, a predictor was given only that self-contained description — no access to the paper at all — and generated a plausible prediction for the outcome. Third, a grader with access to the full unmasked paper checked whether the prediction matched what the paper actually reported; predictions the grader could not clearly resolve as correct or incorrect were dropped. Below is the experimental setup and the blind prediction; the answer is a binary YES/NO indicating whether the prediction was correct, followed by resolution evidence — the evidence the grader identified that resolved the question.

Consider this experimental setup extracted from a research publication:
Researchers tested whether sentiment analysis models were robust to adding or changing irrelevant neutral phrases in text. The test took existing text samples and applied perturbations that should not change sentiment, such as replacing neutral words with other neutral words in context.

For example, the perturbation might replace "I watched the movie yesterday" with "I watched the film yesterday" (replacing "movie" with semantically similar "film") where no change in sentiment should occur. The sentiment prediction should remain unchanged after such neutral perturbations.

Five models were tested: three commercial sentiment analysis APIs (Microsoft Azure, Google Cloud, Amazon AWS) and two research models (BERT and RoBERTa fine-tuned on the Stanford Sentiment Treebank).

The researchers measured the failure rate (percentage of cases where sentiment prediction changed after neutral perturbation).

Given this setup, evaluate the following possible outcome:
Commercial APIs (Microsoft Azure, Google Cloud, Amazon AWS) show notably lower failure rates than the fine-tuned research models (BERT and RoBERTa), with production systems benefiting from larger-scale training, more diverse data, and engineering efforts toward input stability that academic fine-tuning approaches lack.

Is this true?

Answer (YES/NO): NO